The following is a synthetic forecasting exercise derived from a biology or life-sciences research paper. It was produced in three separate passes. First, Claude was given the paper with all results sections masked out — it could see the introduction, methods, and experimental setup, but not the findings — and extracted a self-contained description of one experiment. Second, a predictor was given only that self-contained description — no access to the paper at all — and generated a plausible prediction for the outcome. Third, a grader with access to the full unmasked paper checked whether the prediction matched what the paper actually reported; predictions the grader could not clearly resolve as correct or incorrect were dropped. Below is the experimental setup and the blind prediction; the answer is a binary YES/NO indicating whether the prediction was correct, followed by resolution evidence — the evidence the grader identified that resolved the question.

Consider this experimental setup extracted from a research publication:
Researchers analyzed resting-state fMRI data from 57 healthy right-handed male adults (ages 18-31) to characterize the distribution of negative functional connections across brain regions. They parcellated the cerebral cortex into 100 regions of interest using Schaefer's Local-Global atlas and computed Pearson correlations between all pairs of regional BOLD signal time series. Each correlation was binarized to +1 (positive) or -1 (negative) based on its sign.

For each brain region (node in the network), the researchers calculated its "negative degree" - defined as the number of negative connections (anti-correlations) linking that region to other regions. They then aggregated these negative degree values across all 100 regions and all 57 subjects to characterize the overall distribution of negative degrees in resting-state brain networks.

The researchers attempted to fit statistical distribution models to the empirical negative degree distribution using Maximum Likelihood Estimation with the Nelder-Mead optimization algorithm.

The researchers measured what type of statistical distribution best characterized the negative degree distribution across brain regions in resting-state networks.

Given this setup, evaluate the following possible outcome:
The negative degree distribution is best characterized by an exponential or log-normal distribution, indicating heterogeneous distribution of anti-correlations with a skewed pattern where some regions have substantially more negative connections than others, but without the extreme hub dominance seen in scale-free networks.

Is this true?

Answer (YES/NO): YES